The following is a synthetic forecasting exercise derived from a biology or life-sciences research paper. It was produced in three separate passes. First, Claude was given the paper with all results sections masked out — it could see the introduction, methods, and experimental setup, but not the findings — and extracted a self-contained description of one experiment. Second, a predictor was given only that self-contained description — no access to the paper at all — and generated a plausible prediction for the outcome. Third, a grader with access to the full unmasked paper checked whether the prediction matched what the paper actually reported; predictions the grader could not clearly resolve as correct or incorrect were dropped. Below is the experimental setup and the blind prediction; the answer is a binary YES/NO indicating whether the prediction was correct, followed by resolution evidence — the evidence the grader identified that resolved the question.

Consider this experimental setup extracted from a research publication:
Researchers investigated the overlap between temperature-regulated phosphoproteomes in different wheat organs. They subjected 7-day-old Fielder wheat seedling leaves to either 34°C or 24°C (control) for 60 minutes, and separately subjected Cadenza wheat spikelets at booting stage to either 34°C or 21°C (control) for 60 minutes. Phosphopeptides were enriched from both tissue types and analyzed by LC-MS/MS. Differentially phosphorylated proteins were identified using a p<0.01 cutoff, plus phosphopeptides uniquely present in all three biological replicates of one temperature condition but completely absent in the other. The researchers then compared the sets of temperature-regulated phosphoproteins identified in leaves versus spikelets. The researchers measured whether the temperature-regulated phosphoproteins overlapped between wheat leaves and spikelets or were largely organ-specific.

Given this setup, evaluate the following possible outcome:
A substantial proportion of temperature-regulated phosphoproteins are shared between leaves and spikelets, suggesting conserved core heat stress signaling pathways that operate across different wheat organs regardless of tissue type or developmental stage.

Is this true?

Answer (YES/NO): NO